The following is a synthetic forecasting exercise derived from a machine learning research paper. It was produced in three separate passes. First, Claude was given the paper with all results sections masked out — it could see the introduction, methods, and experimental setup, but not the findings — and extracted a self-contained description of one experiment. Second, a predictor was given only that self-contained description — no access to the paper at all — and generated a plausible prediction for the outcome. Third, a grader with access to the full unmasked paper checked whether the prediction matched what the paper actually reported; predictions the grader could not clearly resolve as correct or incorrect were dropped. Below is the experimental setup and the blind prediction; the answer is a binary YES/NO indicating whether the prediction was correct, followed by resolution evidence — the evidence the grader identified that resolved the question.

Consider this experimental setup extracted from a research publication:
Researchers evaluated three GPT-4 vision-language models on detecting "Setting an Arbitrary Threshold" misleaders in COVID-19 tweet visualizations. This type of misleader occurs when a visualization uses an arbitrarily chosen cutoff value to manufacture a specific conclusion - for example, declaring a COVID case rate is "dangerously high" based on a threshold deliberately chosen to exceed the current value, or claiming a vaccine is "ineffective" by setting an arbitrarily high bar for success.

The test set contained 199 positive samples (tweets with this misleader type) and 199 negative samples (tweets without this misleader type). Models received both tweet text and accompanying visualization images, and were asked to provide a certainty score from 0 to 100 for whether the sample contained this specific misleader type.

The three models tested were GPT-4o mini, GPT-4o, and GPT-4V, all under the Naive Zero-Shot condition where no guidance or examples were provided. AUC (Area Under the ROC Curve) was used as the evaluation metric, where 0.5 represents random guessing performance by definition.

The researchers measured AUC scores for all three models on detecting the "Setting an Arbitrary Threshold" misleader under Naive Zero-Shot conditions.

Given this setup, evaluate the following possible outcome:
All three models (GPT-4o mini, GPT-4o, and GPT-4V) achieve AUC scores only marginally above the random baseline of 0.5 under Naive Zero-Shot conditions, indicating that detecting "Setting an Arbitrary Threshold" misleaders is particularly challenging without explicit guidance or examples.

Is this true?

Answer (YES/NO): NO